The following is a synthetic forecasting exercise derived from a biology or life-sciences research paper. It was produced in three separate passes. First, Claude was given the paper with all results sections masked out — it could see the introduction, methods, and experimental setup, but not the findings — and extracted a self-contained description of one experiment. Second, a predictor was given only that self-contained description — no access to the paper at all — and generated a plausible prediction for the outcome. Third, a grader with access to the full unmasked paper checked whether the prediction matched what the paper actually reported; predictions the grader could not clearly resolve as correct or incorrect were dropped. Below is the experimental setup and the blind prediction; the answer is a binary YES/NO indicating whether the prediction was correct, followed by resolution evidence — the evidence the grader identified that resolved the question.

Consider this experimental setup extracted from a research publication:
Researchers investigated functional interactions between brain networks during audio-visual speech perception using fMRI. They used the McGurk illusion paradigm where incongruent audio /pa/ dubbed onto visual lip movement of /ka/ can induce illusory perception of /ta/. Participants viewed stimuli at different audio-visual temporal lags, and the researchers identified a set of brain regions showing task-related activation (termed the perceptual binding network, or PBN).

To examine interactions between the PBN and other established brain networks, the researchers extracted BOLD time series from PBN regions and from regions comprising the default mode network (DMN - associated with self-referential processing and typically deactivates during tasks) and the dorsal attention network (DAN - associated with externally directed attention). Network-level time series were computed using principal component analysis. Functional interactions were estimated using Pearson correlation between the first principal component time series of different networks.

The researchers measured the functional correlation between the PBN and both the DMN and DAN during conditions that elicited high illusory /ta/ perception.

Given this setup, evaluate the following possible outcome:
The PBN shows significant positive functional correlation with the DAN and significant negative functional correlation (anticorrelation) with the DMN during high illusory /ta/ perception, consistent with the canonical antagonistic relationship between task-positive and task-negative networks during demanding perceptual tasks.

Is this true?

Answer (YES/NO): NO